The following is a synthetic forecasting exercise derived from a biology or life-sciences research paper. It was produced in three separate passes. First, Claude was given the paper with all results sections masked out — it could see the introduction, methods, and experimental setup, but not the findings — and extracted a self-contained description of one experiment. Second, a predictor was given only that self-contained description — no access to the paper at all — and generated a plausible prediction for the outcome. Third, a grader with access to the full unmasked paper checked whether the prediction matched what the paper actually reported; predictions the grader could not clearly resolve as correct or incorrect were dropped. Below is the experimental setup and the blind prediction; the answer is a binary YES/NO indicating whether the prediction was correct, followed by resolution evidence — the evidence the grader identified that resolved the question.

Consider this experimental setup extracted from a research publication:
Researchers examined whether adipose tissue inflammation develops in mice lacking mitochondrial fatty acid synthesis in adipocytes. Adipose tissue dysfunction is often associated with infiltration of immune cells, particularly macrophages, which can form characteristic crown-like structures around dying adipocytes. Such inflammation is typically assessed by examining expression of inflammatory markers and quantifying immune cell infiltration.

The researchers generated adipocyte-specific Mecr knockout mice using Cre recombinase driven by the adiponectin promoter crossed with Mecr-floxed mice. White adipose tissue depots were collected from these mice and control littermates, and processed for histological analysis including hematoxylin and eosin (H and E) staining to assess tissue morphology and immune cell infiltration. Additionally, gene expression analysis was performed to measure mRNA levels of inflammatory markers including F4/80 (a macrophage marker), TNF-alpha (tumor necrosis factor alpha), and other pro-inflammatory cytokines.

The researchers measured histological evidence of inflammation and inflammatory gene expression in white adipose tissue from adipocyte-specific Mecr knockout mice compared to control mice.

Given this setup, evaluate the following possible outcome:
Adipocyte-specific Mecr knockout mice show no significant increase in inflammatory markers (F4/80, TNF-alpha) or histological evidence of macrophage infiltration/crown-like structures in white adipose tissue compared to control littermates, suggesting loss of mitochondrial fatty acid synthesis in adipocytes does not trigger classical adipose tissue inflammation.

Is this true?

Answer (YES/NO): YES